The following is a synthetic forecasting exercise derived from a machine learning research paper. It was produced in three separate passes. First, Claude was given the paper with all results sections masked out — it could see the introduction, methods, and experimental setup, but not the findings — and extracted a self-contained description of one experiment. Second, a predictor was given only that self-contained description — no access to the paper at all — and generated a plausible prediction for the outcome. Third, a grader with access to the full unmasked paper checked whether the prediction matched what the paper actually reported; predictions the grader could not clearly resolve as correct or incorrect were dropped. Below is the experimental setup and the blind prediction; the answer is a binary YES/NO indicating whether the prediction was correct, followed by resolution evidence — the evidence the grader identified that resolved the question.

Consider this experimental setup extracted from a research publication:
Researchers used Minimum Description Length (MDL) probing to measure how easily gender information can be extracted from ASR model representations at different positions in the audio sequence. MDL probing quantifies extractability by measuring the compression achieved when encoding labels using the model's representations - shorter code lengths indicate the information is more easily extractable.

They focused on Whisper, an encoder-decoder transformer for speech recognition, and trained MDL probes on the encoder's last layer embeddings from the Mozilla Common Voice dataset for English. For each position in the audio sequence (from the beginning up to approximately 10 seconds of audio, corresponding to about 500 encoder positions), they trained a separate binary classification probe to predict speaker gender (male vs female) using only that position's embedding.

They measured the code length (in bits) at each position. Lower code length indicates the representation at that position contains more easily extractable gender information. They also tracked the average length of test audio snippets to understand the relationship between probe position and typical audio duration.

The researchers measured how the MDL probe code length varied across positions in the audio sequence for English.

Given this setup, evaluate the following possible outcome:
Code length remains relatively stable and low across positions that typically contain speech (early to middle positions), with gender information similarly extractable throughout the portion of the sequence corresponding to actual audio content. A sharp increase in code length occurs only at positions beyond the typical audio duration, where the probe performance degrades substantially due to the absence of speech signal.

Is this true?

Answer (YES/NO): NO